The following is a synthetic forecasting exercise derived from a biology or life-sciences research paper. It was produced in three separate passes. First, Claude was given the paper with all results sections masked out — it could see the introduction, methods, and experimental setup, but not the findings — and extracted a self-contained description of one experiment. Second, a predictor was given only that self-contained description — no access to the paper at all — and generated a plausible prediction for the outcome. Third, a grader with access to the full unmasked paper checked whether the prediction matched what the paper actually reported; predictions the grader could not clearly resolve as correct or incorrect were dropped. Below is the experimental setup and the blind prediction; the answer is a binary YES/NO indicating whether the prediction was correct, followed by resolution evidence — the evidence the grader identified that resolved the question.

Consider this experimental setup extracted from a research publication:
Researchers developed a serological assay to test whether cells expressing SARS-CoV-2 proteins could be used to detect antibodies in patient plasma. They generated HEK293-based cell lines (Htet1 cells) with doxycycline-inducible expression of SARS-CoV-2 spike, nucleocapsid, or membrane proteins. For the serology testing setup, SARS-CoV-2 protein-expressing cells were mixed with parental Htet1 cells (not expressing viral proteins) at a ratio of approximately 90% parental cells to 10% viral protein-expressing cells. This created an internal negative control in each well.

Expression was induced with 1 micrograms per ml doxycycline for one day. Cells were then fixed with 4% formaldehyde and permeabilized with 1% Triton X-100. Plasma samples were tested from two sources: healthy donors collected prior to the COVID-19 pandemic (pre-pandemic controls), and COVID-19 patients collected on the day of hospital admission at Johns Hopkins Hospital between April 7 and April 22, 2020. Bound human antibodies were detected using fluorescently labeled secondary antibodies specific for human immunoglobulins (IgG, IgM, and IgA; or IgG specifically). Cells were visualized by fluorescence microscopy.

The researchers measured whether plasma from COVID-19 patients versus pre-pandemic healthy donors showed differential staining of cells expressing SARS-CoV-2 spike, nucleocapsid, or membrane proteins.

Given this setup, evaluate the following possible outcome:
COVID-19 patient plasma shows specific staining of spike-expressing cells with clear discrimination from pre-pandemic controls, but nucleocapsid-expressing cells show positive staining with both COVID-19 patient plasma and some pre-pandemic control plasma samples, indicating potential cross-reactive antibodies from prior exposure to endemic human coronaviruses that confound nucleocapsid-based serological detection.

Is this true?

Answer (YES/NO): NO